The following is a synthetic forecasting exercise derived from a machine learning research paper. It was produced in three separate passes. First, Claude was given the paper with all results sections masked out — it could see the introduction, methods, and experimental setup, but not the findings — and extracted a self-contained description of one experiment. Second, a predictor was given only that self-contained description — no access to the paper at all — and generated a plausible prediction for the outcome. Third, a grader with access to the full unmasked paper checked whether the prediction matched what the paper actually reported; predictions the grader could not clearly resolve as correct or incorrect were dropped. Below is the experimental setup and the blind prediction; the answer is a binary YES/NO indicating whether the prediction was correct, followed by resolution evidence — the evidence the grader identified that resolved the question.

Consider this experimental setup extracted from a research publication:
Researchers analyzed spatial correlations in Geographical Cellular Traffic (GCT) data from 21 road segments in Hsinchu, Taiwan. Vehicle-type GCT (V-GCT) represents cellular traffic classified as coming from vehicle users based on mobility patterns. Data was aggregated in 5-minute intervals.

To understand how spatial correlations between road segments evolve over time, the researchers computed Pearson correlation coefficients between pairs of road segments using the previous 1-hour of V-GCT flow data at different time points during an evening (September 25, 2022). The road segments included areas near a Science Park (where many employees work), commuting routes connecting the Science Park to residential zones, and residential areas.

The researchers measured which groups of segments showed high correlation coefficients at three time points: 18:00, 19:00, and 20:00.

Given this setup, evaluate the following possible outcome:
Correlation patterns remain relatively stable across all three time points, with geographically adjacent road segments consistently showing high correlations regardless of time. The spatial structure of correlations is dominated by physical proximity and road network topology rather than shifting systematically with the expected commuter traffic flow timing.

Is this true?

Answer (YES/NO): NO